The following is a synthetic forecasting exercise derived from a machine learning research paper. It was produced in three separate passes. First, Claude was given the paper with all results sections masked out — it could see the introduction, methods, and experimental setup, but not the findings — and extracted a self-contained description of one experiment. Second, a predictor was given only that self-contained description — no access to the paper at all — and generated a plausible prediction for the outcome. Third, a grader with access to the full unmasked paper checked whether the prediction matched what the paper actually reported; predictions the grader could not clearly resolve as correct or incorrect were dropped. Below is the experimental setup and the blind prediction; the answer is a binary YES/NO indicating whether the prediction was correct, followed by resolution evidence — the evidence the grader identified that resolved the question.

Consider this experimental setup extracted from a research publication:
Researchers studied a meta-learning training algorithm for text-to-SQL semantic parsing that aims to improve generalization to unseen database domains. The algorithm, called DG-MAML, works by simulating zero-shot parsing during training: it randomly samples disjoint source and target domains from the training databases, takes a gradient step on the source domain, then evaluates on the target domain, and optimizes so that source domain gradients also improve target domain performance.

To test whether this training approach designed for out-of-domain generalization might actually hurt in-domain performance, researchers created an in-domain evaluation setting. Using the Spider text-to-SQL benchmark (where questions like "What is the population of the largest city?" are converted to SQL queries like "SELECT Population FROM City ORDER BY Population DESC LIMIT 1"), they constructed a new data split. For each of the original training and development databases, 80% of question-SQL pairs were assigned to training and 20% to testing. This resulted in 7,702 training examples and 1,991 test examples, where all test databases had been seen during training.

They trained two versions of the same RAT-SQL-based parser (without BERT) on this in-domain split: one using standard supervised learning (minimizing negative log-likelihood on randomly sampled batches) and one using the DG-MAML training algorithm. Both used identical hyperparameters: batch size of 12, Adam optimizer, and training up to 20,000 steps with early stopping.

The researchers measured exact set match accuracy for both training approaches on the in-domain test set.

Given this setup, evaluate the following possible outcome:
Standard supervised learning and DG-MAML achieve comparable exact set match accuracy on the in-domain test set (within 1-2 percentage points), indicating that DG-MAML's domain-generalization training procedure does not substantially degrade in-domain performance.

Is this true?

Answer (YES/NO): YES